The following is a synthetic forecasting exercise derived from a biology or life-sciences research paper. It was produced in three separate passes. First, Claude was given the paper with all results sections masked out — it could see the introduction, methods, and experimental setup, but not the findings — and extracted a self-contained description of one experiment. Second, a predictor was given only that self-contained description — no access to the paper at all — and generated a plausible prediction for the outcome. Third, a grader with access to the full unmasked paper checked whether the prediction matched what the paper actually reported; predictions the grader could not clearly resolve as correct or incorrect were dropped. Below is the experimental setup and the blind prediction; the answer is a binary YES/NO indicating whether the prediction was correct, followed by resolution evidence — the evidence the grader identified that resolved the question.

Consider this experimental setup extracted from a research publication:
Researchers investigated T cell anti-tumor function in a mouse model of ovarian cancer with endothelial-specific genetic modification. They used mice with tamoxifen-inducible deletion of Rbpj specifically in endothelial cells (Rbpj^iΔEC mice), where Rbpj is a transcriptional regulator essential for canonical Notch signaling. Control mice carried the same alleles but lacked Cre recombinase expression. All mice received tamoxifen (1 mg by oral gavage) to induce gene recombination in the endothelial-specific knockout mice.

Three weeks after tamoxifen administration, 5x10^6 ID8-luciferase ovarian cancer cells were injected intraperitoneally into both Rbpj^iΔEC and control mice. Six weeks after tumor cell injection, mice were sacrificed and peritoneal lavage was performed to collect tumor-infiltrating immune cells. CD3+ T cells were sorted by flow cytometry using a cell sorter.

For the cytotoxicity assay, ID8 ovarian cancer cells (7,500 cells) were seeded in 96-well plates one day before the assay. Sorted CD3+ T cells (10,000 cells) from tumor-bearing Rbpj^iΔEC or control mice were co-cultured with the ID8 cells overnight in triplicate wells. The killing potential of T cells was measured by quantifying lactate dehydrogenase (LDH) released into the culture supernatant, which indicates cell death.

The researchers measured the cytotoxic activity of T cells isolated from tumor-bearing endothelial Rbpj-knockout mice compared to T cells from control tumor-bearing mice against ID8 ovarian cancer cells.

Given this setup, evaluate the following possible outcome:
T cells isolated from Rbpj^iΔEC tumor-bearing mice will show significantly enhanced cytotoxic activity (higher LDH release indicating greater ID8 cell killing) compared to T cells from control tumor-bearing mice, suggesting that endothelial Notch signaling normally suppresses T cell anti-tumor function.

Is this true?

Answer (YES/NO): YES